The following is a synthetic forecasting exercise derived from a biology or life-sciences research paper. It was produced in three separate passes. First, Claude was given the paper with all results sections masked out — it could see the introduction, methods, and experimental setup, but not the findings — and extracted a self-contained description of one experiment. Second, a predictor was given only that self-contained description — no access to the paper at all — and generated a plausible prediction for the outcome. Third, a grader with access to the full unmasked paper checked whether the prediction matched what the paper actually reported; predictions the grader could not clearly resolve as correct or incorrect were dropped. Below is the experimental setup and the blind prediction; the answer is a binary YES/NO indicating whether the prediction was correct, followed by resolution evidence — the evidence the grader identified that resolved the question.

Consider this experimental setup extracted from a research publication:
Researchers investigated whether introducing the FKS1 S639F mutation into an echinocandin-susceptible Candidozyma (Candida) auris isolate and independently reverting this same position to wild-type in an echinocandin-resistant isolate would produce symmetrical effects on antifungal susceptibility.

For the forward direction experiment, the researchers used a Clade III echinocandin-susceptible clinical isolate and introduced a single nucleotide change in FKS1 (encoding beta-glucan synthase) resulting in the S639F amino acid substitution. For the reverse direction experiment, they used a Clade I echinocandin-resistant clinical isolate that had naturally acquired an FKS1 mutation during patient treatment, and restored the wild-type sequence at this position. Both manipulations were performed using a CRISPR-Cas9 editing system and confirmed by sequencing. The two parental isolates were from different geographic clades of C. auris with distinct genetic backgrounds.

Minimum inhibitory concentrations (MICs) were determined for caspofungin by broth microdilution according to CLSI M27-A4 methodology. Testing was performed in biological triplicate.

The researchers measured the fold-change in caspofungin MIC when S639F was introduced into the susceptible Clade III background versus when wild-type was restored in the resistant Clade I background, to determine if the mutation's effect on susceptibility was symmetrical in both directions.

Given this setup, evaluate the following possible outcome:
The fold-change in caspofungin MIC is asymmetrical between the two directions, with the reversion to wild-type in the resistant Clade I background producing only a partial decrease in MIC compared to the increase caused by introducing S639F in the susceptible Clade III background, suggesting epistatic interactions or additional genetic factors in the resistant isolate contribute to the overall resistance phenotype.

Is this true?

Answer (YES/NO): NO